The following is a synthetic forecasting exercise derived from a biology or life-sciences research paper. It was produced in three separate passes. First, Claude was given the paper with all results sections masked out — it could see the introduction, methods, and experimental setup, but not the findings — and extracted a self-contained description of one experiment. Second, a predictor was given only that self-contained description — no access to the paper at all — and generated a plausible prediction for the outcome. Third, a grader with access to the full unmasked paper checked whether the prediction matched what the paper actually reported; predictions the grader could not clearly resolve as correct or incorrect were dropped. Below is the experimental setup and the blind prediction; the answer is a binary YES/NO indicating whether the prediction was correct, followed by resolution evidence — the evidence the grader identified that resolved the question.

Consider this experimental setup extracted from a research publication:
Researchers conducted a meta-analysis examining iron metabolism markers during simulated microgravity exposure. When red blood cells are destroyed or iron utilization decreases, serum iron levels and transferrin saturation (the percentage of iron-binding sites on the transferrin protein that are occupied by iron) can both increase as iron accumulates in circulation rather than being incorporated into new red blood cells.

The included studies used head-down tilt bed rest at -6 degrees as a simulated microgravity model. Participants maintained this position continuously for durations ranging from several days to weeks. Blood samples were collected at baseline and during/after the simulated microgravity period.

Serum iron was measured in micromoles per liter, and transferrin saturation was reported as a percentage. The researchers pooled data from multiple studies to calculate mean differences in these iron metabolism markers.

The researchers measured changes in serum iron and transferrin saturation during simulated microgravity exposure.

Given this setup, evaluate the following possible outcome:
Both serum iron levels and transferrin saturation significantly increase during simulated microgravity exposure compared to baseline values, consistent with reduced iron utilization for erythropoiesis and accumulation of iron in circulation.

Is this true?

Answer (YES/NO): YES